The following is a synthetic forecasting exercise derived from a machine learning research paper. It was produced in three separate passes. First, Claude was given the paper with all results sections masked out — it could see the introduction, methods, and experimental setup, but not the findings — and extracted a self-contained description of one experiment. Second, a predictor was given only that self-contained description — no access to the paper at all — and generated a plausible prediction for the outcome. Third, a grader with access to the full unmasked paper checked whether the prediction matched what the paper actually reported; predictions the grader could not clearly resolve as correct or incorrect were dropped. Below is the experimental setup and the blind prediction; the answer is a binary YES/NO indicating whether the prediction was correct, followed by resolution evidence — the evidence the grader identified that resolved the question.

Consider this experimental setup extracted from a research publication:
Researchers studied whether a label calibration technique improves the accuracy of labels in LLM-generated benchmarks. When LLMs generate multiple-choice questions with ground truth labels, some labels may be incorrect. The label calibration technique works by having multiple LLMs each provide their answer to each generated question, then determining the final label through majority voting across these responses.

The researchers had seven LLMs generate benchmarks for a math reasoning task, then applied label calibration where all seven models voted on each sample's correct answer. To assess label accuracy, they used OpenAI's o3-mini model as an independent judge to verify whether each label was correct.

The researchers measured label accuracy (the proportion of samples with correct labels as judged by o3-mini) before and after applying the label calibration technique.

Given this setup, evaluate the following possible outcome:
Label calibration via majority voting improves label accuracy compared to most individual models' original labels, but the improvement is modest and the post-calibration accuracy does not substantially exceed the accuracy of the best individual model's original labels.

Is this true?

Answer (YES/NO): YES